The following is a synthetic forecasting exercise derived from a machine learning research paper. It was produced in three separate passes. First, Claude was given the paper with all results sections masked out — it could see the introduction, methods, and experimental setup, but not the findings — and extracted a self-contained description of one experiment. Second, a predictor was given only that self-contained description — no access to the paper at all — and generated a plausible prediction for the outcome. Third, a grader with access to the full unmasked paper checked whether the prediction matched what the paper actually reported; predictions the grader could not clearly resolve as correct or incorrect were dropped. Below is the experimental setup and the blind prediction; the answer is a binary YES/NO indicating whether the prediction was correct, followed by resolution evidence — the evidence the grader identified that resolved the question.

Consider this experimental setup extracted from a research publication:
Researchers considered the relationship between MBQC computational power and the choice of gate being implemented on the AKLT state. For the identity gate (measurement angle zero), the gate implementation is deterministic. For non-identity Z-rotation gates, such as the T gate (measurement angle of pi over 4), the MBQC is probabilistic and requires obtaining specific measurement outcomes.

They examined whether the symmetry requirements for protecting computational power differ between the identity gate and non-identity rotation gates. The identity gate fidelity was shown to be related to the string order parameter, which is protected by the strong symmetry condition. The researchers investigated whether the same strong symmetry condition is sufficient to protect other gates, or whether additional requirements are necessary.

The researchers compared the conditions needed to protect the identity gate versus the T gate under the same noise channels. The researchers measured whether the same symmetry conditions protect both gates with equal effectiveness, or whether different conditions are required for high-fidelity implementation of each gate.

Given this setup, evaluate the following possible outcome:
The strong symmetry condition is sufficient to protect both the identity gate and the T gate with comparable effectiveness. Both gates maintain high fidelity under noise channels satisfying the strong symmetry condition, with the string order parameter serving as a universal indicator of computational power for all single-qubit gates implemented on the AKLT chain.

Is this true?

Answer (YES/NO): NO